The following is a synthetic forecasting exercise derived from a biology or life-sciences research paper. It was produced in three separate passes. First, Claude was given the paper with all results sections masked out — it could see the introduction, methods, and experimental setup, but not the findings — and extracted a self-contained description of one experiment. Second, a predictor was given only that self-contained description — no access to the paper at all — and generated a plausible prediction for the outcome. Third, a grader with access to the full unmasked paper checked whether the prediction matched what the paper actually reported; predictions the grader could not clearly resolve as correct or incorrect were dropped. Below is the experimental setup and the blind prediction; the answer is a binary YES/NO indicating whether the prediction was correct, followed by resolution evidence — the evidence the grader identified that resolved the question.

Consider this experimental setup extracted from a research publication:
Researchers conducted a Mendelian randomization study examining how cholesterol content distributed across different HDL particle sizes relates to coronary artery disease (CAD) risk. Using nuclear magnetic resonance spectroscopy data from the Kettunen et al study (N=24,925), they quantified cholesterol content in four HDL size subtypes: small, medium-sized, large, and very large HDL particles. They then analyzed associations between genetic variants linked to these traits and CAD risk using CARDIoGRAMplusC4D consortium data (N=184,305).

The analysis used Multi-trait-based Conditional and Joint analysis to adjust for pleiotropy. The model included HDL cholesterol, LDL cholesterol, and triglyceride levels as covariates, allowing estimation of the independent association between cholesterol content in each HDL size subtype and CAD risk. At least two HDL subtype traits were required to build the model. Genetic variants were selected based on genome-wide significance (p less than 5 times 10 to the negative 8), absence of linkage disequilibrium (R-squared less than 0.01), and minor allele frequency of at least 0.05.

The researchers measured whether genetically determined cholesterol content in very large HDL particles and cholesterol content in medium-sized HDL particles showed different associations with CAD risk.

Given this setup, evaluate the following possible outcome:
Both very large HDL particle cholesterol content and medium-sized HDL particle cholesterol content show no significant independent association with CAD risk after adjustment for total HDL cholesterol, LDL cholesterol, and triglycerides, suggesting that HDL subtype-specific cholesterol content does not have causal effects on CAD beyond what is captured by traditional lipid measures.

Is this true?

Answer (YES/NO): NO